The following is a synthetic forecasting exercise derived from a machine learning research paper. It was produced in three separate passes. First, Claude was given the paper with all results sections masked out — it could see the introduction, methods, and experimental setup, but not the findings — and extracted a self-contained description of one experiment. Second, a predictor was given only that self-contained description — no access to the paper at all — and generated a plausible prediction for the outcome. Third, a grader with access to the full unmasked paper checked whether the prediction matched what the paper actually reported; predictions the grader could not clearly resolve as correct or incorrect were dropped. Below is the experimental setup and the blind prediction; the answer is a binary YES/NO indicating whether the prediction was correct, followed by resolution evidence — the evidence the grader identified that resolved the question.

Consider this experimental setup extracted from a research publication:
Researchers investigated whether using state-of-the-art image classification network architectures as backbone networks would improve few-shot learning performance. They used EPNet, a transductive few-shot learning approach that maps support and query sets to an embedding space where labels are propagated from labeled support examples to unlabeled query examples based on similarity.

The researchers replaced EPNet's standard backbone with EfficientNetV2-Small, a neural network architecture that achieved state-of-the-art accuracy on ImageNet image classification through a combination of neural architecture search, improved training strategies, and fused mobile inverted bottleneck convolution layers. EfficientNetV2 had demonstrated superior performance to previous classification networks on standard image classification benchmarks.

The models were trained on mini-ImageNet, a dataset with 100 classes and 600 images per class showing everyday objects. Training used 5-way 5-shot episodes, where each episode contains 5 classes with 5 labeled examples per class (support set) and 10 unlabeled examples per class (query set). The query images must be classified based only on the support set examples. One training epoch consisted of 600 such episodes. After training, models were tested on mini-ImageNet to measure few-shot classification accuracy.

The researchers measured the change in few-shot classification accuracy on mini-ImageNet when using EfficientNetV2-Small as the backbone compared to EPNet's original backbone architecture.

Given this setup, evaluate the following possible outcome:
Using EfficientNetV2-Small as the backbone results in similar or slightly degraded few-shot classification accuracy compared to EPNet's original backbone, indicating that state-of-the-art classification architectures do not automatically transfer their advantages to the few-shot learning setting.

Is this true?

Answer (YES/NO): NO